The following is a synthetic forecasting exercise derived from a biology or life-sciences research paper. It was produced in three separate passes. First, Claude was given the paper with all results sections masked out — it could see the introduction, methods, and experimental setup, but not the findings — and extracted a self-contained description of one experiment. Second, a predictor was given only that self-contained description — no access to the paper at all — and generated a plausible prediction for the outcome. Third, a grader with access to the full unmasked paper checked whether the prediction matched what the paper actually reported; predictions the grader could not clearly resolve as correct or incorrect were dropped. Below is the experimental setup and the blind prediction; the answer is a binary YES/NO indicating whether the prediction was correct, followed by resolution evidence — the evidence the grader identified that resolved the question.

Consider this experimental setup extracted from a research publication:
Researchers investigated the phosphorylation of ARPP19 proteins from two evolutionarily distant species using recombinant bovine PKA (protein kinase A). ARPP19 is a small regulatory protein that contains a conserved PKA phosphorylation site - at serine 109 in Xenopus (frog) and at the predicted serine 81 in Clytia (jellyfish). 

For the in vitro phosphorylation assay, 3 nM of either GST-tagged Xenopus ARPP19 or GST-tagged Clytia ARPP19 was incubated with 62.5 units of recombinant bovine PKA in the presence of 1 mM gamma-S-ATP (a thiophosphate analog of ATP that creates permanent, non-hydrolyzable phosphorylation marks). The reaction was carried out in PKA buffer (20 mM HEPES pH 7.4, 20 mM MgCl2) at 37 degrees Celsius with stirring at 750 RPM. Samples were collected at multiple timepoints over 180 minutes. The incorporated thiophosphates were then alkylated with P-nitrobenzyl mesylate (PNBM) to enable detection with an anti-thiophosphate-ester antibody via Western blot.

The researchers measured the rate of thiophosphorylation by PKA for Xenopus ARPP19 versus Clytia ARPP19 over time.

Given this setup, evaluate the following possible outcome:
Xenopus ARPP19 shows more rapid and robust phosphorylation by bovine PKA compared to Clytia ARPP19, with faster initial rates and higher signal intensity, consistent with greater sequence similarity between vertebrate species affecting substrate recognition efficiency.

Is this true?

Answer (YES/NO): YES